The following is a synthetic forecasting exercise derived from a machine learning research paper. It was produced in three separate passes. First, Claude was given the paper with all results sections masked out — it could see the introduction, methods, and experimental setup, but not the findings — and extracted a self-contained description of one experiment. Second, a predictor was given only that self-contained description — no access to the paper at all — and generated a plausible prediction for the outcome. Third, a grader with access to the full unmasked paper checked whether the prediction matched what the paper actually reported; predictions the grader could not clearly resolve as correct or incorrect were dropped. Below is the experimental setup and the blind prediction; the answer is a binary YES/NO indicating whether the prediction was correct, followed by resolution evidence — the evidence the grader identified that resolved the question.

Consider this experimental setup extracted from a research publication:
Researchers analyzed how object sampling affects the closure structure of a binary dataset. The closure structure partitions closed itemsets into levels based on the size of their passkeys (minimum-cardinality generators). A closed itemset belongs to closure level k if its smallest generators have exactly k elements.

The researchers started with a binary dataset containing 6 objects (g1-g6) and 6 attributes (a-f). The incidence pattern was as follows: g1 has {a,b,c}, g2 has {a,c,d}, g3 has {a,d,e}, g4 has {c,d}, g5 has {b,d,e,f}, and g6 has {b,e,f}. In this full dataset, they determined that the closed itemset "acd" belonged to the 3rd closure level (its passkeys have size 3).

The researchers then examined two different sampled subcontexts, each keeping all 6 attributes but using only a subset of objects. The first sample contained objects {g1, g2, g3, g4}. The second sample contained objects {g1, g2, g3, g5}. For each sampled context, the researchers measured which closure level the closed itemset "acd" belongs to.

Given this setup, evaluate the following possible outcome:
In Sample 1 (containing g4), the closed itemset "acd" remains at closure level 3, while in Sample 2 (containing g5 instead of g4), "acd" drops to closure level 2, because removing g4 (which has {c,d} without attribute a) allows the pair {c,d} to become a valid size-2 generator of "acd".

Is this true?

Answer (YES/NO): YES